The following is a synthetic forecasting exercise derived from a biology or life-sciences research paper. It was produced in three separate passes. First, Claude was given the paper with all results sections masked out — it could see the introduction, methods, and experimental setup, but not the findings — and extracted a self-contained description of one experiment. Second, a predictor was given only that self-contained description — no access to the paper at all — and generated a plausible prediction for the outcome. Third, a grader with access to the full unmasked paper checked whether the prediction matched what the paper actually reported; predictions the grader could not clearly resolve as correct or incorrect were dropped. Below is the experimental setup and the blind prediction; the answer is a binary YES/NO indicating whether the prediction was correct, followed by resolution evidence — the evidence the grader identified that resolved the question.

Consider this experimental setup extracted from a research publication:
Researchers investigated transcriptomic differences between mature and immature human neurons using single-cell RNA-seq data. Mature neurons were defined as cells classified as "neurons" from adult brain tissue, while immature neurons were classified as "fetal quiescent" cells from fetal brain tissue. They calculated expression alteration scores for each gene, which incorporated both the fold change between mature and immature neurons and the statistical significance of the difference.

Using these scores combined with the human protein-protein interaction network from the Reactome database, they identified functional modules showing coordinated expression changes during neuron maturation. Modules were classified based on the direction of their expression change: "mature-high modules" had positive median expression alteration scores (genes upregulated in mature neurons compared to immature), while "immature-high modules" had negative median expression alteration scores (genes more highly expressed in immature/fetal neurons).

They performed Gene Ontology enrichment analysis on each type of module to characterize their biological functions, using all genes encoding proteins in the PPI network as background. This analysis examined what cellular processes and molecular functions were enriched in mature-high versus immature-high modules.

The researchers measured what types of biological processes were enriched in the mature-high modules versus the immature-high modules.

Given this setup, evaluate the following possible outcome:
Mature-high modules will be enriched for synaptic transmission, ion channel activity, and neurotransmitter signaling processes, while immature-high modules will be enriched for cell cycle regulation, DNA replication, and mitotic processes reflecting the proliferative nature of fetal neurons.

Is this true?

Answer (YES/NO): NO